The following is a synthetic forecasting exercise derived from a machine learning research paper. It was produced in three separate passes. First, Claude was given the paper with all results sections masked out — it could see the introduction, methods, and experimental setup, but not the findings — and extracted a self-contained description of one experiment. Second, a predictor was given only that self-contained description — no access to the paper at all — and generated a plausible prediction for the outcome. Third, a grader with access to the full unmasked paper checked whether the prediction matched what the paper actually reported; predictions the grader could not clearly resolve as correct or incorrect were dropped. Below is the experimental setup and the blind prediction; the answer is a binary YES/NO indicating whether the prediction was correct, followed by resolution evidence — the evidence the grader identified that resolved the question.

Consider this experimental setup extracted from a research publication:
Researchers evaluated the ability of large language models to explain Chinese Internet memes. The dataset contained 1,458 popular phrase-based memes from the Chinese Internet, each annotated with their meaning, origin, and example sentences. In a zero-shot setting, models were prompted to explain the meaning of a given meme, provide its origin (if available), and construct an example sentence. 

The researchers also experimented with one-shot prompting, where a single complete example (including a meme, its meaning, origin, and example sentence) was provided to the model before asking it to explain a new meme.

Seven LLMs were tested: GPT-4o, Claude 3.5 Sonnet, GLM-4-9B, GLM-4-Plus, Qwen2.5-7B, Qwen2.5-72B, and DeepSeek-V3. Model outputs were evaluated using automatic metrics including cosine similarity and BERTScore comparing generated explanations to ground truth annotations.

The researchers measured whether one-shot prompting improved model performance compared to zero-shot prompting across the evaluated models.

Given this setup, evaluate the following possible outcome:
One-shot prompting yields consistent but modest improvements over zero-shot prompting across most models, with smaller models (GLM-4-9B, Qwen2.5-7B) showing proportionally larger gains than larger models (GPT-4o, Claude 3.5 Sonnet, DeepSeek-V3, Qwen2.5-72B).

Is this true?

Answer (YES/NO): NO